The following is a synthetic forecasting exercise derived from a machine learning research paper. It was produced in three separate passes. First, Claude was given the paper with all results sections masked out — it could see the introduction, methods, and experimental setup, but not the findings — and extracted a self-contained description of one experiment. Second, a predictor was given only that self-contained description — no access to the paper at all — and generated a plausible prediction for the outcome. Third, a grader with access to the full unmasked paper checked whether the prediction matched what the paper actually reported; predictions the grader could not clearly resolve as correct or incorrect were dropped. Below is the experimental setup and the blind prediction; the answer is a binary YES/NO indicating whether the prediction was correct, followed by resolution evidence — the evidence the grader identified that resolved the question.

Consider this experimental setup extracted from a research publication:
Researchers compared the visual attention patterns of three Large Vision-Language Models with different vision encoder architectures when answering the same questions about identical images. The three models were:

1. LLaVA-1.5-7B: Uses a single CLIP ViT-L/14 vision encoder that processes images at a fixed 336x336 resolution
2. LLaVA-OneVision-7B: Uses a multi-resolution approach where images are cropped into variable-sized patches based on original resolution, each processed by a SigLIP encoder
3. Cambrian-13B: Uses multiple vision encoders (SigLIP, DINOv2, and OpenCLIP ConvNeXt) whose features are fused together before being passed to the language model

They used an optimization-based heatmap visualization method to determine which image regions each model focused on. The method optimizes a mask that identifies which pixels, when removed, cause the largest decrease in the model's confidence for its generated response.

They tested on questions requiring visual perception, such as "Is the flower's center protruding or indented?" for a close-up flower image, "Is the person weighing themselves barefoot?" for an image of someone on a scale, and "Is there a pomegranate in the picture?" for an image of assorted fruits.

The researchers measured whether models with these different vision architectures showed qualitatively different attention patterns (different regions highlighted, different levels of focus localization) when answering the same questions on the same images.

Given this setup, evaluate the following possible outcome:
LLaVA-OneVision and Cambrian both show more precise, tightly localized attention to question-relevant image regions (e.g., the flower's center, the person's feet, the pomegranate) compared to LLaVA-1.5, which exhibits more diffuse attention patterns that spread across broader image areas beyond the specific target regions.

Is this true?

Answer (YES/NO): NO